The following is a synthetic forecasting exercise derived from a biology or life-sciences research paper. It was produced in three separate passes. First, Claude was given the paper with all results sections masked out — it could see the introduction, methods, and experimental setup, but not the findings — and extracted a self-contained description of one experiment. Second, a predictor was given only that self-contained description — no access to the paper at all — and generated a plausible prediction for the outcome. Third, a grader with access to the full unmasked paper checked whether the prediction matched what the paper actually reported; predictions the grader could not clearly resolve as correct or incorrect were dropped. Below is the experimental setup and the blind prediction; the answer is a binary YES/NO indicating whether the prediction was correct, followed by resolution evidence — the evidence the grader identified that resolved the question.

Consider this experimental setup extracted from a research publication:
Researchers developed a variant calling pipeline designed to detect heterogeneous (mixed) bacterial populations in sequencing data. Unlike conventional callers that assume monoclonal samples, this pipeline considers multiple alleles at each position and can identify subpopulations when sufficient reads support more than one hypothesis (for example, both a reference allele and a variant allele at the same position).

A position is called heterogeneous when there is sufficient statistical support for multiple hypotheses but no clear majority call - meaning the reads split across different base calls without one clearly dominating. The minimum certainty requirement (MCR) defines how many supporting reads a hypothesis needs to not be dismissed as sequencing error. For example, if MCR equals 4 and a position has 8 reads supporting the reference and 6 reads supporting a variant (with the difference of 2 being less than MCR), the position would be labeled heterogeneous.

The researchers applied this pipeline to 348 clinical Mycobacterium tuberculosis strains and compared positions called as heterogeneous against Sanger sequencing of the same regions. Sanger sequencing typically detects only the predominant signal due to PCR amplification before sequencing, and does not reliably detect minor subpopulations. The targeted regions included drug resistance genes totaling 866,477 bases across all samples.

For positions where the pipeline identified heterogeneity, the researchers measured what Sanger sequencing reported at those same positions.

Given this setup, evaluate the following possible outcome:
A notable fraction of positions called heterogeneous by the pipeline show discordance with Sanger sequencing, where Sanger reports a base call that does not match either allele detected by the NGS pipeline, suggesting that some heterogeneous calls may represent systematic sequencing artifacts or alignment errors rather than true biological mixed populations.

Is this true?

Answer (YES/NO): NO